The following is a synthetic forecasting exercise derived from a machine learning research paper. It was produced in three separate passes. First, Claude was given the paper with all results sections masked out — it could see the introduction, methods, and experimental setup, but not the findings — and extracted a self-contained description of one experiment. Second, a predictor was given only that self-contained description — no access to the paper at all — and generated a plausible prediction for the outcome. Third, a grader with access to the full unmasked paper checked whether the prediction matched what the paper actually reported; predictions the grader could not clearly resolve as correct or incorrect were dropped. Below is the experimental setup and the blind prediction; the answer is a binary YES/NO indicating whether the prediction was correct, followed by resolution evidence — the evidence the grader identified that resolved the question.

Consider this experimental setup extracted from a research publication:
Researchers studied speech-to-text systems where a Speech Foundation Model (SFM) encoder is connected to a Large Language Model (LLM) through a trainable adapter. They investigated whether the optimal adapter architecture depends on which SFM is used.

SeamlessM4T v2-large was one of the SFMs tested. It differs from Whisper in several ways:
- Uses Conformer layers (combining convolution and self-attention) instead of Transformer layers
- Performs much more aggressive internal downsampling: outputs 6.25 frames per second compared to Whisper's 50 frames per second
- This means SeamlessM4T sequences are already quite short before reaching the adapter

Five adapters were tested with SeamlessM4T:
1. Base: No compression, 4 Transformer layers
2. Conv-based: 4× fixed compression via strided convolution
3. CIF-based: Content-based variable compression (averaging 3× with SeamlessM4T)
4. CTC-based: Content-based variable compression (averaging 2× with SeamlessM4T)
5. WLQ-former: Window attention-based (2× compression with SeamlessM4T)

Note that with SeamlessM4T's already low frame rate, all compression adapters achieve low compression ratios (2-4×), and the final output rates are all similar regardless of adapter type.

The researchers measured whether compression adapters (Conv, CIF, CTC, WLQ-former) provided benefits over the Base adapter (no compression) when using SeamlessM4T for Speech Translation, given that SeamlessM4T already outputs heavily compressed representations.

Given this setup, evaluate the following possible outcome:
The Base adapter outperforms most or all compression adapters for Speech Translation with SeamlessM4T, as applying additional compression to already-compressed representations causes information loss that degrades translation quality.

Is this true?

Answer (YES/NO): NO